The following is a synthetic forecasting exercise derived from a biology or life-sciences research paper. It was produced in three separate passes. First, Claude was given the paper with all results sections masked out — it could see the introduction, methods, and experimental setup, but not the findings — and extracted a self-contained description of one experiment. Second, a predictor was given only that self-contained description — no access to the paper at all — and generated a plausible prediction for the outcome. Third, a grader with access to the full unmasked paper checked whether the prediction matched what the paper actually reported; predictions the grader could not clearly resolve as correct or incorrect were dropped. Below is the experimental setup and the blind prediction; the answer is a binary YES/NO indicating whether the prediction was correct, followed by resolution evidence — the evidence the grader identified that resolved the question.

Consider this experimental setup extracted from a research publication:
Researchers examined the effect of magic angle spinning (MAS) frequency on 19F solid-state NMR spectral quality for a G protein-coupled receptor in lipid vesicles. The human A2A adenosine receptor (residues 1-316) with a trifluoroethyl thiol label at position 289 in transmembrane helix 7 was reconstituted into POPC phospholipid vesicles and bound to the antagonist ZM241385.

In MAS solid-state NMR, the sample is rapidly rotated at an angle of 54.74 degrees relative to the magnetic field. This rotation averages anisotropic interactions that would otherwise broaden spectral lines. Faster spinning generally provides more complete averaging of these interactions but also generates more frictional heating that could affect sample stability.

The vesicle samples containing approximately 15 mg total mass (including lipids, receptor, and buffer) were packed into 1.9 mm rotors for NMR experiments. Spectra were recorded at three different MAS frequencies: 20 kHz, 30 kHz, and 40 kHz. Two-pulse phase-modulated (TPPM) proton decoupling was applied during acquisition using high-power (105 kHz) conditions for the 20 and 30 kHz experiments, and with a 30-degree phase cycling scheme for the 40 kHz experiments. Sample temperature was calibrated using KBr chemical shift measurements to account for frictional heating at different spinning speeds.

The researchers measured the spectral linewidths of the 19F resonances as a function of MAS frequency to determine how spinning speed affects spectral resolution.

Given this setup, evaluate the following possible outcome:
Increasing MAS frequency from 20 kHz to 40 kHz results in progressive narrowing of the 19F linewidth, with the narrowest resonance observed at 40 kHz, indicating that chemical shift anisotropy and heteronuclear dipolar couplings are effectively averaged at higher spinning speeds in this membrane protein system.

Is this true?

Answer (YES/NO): NO